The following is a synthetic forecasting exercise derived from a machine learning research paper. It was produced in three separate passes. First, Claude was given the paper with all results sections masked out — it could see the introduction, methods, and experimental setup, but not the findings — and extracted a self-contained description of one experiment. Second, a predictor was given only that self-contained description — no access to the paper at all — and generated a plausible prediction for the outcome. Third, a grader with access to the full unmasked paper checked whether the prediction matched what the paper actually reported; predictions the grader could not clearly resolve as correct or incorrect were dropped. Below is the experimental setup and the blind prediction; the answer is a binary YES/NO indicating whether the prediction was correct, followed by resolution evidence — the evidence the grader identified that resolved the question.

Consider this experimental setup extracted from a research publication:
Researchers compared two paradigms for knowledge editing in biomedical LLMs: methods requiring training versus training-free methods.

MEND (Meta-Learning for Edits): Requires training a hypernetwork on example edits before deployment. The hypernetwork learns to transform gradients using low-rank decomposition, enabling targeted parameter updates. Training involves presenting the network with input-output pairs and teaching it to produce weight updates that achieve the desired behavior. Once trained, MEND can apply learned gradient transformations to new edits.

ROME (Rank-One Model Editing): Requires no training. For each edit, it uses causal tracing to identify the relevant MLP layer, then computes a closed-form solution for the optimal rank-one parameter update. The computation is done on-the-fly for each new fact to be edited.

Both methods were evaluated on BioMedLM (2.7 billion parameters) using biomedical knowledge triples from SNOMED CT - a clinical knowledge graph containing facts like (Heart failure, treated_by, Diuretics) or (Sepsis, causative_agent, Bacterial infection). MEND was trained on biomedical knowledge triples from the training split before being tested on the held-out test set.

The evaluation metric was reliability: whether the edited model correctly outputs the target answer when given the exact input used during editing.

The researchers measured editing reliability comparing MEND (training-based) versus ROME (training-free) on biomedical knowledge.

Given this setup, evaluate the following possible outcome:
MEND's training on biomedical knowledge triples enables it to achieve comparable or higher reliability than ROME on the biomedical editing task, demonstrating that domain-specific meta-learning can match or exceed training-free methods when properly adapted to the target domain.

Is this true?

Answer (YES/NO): NO